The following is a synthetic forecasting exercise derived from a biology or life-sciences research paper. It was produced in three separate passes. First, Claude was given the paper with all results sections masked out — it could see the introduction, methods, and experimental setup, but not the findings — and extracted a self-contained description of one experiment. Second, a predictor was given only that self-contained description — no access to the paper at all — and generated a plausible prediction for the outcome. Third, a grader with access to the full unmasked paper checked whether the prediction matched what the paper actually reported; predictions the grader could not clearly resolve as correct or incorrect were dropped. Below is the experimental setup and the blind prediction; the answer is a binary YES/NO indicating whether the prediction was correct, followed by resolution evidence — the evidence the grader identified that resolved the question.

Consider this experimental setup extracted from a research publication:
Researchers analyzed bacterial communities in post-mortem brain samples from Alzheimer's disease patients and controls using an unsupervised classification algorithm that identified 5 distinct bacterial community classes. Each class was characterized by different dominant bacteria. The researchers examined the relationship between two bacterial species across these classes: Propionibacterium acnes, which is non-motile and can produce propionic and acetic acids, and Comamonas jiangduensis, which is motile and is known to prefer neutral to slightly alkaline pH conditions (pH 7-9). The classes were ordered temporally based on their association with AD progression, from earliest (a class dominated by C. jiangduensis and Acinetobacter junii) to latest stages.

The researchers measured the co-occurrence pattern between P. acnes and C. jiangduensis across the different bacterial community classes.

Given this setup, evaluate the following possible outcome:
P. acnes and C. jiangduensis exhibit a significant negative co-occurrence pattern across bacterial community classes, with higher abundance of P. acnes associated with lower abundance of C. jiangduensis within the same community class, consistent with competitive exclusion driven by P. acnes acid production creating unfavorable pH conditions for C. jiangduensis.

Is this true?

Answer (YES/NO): YES